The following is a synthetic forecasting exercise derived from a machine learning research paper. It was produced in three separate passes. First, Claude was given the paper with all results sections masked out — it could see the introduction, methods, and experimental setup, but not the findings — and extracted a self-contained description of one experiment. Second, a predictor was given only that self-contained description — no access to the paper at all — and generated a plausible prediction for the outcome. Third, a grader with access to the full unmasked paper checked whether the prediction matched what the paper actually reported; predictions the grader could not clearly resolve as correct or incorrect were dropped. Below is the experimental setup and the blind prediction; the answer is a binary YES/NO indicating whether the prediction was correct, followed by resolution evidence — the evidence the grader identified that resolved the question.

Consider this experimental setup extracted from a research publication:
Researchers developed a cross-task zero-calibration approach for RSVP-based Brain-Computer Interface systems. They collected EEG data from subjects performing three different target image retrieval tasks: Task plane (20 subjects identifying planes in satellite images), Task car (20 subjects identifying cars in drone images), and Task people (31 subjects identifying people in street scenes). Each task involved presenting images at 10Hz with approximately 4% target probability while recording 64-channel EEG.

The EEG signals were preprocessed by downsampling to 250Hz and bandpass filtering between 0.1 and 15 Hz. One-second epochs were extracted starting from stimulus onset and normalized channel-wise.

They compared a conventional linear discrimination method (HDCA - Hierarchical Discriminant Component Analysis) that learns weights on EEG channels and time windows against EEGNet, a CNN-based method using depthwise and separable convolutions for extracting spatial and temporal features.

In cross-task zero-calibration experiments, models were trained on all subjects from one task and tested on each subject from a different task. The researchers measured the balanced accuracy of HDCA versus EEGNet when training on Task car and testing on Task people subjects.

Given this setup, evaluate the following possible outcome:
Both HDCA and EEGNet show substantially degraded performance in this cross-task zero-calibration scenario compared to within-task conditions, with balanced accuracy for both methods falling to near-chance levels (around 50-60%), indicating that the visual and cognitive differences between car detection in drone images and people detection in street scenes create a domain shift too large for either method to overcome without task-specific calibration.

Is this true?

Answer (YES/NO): NO